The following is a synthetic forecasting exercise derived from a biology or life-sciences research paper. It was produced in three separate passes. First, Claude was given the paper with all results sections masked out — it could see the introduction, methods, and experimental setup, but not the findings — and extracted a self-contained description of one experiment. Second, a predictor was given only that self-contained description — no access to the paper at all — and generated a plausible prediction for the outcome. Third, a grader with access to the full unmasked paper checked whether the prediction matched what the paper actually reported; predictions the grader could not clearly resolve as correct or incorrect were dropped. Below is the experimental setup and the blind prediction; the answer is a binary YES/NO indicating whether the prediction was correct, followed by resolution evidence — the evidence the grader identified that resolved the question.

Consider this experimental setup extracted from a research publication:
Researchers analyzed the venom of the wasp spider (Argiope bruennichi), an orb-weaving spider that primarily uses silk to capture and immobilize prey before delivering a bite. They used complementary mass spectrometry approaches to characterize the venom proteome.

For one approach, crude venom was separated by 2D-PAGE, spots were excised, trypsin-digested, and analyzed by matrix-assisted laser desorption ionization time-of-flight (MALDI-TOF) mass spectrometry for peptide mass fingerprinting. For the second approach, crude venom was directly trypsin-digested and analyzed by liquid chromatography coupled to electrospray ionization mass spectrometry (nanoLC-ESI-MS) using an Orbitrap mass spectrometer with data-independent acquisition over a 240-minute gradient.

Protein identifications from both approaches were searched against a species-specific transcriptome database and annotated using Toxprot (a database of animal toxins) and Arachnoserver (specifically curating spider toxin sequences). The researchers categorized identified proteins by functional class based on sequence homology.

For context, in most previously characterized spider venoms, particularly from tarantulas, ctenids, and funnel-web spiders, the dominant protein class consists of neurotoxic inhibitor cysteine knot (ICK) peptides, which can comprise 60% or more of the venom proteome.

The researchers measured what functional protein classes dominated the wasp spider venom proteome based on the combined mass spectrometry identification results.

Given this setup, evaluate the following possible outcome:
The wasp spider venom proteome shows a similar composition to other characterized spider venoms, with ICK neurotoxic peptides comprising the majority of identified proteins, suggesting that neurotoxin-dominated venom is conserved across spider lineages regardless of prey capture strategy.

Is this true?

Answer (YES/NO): NO